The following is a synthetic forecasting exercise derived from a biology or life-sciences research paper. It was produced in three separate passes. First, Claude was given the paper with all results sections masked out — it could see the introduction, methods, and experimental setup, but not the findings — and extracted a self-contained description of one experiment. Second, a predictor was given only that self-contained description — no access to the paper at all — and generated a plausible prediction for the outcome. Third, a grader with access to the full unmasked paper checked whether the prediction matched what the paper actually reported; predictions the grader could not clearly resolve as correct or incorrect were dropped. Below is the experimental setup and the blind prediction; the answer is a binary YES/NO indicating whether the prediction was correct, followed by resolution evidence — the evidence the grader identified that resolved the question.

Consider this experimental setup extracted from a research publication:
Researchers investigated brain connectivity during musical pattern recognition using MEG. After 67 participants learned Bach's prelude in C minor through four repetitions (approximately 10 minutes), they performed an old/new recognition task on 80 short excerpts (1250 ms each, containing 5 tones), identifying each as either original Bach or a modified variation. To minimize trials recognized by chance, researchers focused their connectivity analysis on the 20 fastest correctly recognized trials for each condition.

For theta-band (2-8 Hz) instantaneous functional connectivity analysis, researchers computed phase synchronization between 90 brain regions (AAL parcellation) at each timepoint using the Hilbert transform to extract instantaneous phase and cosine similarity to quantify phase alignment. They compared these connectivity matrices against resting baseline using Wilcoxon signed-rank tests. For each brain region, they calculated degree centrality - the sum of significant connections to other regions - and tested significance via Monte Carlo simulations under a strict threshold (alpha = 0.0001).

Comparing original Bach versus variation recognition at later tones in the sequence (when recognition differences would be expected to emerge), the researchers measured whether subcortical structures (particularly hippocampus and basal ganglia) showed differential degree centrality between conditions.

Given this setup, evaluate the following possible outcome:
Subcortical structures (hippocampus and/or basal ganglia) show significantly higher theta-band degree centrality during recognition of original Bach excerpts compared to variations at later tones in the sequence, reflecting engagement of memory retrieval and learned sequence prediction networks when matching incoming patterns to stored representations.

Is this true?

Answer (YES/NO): YES